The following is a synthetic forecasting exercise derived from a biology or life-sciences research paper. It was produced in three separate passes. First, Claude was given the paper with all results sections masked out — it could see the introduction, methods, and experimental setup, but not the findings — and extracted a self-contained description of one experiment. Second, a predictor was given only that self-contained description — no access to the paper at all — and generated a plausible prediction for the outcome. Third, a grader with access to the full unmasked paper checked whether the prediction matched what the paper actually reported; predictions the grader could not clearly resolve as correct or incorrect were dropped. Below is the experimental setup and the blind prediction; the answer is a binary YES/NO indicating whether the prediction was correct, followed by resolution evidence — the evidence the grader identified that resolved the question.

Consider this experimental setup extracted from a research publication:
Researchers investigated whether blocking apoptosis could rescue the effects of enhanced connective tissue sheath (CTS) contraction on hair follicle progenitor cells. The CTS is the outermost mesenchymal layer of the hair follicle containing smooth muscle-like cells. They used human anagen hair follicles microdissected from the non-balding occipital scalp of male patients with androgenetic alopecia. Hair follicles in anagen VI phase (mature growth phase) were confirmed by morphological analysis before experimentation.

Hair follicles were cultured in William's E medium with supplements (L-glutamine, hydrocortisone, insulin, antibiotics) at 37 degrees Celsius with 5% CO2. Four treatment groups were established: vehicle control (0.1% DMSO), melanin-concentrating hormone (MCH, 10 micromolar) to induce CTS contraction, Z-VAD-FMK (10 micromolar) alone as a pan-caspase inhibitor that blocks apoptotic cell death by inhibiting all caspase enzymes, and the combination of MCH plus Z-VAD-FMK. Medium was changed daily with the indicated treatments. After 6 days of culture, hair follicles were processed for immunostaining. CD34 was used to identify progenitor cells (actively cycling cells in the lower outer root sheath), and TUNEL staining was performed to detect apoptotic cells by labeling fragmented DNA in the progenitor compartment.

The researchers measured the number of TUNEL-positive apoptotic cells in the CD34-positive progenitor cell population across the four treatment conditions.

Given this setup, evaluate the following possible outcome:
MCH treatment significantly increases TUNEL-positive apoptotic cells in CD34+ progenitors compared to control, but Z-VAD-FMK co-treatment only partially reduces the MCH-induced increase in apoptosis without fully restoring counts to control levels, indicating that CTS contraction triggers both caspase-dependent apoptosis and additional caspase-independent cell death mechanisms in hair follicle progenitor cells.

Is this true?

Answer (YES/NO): NO